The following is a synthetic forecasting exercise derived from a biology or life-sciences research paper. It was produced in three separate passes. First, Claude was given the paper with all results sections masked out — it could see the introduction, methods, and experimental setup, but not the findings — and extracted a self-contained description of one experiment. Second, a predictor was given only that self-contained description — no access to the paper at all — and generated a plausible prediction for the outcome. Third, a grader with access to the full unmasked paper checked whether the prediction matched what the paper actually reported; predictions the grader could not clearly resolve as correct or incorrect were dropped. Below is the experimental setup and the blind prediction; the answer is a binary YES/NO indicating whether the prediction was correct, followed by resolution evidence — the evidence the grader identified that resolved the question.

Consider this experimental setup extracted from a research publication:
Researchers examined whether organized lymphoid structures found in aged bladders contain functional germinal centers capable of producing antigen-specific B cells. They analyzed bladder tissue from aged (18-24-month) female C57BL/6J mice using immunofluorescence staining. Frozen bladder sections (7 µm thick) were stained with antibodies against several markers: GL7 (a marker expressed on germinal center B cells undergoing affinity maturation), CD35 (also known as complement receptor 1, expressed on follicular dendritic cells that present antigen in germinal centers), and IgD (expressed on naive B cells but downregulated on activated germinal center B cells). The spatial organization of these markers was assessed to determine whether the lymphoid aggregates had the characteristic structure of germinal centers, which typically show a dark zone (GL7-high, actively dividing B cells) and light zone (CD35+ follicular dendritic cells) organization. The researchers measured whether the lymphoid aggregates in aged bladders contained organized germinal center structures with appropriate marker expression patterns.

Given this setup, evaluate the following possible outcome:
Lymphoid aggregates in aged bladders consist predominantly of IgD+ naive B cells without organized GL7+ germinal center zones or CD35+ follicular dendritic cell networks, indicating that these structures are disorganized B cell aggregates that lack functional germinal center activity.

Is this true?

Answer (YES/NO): NO